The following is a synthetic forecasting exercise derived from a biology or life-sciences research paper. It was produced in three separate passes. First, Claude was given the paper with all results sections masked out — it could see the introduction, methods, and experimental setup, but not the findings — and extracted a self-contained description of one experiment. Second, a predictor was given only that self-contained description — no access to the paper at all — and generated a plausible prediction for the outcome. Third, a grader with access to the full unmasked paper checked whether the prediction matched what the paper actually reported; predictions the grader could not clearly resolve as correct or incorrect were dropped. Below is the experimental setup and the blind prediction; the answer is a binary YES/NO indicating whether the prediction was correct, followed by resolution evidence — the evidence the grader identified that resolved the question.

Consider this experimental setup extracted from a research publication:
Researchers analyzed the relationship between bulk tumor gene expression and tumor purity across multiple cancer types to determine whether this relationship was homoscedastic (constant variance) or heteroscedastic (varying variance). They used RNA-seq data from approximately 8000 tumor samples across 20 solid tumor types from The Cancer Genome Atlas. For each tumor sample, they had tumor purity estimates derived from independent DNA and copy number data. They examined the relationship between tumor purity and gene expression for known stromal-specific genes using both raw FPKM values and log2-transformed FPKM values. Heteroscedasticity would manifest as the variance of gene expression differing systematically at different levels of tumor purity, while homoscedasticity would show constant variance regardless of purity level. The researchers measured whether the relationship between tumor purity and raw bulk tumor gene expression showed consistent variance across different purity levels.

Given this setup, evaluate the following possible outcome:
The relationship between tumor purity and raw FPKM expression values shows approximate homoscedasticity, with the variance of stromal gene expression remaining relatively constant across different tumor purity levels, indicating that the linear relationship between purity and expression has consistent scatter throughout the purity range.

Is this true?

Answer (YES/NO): NO